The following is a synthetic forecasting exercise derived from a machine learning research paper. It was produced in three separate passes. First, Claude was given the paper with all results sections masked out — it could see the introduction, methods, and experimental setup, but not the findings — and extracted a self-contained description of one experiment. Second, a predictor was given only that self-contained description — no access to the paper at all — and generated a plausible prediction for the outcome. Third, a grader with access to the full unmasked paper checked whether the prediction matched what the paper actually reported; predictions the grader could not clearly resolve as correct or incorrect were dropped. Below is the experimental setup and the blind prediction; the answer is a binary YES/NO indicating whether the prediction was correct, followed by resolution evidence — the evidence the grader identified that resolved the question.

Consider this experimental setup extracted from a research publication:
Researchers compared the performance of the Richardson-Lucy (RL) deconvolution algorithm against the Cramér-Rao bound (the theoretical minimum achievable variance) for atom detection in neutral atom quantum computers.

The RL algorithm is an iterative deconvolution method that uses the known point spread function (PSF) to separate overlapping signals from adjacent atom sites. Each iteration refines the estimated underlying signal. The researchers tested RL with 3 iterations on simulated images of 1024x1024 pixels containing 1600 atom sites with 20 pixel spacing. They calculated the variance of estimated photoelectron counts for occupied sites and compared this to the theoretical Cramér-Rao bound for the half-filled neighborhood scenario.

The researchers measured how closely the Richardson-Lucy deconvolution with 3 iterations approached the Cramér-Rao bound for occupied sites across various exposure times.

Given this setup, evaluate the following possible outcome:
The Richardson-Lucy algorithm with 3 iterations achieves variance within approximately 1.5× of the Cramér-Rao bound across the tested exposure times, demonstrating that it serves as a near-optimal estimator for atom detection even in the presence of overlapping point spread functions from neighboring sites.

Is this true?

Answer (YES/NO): NO